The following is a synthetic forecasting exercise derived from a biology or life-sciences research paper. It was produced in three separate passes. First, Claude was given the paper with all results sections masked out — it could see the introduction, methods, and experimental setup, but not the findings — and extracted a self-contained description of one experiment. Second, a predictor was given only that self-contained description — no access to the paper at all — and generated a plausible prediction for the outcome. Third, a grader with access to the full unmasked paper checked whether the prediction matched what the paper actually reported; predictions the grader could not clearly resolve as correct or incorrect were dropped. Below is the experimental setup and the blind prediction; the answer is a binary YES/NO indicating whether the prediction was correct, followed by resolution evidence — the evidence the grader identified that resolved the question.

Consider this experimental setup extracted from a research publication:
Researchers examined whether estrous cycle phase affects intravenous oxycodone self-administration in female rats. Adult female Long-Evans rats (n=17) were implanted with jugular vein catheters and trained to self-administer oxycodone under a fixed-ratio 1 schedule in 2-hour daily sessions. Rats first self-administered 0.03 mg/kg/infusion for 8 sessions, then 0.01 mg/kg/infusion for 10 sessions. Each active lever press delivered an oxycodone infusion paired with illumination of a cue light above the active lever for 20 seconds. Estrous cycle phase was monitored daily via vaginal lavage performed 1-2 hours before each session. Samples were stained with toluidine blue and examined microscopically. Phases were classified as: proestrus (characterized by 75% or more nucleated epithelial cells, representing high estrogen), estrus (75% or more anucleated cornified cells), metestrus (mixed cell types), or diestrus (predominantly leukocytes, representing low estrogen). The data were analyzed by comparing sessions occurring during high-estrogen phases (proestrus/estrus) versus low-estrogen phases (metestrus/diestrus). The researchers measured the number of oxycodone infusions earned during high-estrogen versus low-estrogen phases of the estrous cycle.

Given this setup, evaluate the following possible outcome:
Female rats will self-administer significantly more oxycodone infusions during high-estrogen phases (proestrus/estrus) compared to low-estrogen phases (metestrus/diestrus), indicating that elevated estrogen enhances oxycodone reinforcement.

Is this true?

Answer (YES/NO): NO